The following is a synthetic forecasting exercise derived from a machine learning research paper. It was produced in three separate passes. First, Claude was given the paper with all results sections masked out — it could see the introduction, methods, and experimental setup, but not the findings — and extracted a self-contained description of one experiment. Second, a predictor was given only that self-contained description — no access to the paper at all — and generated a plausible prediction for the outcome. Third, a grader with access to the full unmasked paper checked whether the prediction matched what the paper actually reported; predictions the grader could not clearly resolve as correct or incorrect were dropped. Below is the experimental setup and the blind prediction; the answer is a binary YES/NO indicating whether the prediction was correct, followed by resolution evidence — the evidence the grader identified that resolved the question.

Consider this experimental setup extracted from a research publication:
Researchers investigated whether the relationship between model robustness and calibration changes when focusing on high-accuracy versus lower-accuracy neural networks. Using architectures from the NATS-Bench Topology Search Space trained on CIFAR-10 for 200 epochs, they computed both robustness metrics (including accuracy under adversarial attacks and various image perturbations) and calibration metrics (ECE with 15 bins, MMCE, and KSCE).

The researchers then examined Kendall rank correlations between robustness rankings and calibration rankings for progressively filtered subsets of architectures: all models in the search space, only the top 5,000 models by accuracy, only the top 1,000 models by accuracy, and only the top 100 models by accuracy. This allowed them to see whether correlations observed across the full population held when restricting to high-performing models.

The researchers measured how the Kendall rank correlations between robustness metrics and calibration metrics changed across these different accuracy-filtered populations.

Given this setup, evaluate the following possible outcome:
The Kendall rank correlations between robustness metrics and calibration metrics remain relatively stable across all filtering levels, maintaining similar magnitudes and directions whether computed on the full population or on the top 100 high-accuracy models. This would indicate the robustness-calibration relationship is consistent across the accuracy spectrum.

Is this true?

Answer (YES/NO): NO